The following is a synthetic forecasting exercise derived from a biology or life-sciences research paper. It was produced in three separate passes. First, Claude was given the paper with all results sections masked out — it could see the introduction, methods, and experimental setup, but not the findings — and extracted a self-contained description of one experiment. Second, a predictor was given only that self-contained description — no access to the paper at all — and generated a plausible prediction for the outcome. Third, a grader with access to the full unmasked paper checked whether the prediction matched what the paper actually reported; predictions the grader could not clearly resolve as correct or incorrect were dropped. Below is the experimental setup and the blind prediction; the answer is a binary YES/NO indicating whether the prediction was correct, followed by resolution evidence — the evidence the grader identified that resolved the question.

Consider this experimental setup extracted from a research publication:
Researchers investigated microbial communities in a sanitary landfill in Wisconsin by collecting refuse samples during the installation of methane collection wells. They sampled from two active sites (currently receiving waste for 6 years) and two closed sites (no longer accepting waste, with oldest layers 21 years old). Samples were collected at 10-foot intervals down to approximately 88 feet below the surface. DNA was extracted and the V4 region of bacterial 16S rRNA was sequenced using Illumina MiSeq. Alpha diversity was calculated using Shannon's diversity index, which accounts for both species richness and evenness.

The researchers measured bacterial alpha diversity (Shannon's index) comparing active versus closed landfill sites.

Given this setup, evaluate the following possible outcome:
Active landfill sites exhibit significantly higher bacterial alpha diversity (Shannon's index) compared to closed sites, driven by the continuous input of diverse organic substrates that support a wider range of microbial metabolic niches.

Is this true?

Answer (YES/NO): YES